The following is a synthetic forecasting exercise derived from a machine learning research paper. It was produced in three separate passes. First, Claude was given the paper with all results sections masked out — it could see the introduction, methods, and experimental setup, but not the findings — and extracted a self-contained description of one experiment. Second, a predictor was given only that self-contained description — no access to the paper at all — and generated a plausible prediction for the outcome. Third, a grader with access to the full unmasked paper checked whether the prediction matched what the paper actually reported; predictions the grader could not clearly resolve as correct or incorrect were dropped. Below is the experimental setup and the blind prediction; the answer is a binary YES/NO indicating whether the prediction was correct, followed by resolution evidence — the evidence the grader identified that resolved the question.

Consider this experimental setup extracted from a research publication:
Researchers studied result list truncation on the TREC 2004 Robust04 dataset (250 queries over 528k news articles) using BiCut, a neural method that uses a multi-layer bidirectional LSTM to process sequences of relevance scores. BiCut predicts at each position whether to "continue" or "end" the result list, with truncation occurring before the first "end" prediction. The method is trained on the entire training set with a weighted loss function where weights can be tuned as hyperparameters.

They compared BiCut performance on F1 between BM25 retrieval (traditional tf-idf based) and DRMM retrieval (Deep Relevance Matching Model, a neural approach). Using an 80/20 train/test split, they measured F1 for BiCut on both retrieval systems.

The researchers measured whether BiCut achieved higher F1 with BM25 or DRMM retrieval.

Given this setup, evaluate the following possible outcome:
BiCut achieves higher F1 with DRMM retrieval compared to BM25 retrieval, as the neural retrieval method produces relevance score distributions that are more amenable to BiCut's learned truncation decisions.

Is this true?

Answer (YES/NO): YES